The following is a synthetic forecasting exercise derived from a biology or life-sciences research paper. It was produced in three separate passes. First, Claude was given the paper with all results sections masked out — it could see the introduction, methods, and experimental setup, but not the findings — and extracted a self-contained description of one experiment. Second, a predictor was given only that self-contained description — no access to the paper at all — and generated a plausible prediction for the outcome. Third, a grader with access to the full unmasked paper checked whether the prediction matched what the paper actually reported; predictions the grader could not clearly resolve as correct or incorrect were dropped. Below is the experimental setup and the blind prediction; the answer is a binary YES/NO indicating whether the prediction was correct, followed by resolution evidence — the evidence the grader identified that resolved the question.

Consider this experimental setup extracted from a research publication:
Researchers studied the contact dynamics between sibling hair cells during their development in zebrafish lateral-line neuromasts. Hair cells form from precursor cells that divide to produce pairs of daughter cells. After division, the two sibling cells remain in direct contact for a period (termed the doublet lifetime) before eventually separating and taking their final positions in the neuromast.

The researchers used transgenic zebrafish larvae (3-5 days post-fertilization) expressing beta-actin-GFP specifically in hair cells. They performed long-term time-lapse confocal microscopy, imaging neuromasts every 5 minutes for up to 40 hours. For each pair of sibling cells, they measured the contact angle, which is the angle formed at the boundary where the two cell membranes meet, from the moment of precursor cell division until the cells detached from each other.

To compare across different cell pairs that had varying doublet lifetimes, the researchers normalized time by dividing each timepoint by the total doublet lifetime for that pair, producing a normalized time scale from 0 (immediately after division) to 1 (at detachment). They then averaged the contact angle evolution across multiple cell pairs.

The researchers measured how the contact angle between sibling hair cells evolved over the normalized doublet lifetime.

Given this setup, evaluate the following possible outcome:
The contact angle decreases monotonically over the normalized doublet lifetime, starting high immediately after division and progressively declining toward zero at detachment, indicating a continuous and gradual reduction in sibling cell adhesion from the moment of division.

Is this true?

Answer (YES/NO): NO